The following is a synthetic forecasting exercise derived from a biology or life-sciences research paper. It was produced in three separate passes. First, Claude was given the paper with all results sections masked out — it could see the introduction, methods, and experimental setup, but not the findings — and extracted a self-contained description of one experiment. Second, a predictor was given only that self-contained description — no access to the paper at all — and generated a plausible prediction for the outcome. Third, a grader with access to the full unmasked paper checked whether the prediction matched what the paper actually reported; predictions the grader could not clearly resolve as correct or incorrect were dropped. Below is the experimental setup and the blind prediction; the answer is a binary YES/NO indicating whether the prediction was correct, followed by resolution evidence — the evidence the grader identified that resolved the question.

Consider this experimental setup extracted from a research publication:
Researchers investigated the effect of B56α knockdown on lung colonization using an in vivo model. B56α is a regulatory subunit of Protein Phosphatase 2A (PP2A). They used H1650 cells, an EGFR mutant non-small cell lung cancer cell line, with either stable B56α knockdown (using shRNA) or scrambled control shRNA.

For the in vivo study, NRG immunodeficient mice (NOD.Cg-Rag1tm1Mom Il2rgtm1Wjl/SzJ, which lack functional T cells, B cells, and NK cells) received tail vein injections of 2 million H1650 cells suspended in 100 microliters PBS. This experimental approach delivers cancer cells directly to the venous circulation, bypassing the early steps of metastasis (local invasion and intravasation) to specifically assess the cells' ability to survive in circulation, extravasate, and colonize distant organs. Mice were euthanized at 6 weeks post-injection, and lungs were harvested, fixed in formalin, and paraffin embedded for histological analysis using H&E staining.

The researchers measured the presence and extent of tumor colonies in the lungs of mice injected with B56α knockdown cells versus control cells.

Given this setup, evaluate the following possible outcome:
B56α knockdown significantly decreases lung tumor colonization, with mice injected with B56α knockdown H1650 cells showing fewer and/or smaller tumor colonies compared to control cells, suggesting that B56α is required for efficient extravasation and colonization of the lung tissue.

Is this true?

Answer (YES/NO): NO